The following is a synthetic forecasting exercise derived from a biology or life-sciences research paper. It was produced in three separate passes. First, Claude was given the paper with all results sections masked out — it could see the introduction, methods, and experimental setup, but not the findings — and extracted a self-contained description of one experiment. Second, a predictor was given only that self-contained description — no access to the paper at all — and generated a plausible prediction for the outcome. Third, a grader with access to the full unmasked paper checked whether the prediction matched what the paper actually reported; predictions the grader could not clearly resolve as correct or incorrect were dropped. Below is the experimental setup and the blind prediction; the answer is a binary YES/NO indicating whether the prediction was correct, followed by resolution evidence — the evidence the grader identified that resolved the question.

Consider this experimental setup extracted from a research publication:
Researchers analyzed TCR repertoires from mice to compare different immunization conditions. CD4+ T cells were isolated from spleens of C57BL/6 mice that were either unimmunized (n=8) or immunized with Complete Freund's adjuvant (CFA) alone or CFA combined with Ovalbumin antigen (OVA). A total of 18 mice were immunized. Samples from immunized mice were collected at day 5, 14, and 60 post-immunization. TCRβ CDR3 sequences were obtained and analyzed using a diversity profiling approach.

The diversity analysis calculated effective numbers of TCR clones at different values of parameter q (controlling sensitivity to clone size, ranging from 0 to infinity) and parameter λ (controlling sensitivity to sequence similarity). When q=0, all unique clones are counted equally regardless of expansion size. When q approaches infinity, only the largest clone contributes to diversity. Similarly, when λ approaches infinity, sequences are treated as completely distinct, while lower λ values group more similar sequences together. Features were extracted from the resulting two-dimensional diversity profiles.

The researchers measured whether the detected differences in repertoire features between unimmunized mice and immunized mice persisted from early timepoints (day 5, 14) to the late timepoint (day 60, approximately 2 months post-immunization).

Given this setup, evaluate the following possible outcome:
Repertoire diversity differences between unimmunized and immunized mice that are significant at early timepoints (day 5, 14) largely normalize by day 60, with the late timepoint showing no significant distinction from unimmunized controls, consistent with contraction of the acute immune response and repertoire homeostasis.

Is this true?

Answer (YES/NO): NO